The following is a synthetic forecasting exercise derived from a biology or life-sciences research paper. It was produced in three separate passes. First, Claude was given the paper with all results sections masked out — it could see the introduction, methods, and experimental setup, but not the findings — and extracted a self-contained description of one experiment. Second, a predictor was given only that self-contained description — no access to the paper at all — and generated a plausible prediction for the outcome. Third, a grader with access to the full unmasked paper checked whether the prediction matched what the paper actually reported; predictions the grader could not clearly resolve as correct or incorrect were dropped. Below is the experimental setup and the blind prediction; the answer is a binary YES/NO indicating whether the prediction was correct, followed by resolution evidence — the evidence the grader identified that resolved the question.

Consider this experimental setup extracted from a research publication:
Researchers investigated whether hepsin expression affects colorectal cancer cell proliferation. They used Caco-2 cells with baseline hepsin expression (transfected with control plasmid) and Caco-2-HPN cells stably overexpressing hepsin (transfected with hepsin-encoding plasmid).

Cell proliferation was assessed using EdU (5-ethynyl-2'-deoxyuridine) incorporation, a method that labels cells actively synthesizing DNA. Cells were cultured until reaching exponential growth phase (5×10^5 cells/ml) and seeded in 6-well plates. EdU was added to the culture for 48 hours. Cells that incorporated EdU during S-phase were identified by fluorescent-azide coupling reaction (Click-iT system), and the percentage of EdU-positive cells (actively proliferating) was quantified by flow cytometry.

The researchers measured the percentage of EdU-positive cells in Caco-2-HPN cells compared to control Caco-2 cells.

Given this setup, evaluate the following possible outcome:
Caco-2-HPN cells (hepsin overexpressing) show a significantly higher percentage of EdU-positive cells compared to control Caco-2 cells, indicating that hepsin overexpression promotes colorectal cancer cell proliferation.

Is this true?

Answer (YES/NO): NO